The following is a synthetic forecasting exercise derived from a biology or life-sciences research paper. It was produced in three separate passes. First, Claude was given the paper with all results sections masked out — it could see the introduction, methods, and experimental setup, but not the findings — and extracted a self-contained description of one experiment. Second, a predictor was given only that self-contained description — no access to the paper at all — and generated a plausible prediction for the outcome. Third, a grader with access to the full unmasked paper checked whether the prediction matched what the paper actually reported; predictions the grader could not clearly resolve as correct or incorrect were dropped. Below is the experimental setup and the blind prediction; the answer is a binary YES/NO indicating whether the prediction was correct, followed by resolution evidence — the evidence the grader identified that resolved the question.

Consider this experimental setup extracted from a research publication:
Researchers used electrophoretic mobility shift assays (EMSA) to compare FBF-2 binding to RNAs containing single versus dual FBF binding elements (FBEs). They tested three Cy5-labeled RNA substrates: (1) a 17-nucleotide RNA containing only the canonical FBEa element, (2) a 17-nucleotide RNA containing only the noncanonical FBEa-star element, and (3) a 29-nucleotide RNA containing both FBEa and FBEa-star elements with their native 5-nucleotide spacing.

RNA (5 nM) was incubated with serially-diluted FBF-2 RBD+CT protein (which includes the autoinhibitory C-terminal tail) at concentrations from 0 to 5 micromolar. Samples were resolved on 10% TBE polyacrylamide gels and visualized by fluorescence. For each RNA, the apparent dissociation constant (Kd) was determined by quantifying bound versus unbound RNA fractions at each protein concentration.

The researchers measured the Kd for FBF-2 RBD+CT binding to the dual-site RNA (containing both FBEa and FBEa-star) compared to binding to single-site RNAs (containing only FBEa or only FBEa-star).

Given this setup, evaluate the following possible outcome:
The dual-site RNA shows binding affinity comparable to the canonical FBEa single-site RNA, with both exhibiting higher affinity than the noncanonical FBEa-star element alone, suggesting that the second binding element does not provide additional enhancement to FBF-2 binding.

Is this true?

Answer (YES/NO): NO